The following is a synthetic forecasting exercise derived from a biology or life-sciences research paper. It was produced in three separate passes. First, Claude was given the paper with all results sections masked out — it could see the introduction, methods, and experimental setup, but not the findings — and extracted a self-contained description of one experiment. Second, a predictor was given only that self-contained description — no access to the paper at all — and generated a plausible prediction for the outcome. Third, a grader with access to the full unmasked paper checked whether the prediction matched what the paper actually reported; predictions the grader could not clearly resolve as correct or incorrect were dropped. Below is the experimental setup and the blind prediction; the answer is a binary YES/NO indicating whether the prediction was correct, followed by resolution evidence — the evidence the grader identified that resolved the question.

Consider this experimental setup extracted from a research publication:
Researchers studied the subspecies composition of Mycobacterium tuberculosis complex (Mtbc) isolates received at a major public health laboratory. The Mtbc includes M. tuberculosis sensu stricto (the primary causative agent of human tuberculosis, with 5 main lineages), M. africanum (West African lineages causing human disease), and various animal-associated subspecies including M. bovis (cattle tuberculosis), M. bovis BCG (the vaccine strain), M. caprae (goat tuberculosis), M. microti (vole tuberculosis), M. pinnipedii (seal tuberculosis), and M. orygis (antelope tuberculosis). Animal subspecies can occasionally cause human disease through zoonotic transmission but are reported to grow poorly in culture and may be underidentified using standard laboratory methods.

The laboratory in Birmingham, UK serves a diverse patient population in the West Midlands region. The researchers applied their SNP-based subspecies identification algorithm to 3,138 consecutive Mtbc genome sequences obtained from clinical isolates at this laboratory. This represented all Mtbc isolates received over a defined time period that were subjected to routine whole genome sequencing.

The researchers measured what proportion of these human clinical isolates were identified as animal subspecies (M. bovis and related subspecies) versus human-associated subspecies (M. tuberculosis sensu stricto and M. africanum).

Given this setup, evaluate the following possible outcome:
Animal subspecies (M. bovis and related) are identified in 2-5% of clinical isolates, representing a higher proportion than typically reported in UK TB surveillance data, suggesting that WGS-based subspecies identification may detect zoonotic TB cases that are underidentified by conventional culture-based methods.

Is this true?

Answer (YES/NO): YES